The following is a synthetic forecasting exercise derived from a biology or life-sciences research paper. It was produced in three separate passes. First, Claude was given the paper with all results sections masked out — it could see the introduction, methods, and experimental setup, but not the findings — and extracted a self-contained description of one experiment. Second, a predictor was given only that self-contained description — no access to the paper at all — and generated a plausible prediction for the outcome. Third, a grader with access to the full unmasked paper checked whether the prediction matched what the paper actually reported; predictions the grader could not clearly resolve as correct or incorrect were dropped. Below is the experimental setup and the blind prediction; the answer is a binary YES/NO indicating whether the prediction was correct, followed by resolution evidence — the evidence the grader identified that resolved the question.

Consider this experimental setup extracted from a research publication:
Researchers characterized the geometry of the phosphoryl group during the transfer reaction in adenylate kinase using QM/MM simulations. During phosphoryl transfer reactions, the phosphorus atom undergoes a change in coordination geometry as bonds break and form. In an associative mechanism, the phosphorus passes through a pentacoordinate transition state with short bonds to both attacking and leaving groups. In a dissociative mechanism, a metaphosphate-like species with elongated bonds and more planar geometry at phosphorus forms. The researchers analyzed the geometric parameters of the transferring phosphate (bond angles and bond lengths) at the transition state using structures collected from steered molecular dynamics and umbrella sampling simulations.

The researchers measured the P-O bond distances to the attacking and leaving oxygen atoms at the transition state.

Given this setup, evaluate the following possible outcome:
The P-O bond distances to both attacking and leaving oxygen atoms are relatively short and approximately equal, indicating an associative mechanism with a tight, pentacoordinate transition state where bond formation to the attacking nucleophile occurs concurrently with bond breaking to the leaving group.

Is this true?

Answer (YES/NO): NO